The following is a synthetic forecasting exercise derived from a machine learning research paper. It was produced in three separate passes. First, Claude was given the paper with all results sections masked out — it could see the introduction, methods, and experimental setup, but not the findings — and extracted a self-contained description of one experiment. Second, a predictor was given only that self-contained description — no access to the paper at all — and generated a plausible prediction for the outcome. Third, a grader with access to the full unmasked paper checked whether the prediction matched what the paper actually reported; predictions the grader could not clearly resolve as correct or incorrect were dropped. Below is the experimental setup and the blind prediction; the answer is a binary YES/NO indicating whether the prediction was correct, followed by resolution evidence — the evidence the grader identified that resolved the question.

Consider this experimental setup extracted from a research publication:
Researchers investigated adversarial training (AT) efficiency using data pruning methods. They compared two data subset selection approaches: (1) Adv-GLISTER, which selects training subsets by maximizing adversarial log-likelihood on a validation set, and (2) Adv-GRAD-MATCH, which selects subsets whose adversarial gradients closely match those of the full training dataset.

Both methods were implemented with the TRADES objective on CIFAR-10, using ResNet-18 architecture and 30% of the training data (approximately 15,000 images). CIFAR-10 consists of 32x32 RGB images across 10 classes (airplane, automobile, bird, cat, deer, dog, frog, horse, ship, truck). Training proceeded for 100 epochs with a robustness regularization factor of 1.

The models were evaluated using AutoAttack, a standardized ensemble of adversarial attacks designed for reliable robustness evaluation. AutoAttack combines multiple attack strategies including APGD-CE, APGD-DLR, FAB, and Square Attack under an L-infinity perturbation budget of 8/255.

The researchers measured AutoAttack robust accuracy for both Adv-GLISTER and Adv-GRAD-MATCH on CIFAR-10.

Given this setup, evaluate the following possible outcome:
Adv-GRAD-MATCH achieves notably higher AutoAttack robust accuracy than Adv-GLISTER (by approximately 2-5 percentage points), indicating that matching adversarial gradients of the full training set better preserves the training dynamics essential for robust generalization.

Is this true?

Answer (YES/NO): NO